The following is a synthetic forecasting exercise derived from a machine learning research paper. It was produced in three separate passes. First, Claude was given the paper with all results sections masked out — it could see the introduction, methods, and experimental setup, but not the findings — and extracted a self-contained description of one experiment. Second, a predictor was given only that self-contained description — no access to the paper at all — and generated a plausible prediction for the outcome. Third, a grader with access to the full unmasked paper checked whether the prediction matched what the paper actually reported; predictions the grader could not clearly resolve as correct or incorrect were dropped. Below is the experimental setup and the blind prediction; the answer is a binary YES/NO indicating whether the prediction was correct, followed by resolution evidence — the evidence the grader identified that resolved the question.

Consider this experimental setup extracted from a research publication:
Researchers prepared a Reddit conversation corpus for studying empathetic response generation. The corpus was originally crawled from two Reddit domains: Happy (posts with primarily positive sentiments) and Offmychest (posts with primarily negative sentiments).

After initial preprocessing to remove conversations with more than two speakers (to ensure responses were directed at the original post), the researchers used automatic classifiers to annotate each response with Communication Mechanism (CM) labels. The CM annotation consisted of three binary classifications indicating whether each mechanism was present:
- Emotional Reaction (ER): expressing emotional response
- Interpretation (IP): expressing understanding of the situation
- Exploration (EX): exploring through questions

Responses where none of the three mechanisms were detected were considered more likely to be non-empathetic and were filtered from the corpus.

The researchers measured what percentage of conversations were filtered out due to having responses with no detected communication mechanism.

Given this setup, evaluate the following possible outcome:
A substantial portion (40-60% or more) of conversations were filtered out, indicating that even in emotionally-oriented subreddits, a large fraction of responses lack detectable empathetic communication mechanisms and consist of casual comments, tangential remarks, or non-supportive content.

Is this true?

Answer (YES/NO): YES